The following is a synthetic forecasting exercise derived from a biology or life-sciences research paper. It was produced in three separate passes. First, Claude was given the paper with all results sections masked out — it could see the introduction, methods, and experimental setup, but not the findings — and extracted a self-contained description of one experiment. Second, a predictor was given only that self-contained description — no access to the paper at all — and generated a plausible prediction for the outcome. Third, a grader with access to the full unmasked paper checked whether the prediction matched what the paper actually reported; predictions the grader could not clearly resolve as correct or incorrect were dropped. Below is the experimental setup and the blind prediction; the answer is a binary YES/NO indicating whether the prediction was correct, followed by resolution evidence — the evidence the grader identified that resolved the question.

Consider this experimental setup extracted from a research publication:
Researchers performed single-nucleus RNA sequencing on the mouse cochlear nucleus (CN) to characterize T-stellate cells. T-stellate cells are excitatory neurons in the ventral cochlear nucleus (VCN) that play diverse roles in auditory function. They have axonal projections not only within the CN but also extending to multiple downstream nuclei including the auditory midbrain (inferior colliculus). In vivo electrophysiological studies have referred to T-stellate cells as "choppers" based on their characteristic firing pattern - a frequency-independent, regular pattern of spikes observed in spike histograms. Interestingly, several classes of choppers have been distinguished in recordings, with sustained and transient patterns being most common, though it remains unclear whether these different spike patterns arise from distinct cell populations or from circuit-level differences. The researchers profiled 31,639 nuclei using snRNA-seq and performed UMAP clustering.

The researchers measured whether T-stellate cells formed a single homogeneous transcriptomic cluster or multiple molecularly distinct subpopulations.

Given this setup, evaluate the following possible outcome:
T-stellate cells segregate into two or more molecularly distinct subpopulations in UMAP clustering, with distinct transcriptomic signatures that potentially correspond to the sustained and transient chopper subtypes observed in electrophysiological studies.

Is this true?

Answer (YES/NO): YES